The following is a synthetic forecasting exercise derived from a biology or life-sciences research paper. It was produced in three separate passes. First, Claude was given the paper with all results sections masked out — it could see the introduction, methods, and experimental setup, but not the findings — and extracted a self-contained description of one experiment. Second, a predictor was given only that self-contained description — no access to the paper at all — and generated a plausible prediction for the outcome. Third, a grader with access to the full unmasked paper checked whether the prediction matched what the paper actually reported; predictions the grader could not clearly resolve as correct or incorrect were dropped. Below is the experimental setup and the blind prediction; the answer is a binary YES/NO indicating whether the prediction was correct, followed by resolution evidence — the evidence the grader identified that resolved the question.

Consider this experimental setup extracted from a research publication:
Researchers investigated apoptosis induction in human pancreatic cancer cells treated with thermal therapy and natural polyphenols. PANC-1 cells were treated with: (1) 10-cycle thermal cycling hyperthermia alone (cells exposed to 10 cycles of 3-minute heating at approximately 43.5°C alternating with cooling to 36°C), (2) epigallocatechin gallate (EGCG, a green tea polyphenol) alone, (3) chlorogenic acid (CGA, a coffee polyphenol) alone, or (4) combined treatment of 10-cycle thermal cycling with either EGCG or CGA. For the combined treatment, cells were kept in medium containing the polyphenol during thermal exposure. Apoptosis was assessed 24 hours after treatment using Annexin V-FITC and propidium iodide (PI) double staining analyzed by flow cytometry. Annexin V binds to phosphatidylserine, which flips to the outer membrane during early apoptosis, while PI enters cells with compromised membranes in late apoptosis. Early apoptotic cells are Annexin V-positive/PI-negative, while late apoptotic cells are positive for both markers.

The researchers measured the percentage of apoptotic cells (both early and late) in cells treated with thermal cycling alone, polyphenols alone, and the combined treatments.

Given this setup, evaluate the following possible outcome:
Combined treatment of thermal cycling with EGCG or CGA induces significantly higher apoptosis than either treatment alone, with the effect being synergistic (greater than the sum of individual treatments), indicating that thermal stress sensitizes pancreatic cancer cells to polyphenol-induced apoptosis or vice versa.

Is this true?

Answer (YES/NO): YES